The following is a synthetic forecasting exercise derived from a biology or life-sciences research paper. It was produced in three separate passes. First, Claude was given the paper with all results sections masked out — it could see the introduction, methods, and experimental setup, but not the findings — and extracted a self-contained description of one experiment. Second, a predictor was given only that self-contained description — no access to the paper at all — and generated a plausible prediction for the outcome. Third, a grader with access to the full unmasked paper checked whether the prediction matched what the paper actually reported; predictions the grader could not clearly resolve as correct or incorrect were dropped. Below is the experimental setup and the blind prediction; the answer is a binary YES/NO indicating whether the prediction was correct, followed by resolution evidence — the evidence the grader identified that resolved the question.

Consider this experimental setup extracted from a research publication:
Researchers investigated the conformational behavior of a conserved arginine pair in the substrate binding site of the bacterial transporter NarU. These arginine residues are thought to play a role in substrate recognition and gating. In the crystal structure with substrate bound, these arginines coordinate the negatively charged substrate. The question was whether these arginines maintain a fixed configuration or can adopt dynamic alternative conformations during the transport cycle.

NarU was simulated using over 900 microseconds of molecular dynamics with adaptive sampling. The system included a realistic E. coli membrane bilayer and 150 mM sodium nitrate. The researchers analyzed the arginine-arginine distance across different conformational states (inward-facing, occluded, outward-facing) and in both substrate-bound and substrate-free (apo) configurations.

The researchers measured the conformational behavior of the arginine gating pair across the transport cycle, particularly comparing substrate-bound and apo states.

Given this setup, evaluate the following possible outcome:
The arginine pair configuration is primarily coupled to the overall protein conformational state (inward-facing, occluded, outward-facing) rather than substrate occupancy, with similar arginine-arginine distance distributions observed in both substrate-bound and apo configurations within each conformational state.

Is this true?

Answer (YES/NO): NO